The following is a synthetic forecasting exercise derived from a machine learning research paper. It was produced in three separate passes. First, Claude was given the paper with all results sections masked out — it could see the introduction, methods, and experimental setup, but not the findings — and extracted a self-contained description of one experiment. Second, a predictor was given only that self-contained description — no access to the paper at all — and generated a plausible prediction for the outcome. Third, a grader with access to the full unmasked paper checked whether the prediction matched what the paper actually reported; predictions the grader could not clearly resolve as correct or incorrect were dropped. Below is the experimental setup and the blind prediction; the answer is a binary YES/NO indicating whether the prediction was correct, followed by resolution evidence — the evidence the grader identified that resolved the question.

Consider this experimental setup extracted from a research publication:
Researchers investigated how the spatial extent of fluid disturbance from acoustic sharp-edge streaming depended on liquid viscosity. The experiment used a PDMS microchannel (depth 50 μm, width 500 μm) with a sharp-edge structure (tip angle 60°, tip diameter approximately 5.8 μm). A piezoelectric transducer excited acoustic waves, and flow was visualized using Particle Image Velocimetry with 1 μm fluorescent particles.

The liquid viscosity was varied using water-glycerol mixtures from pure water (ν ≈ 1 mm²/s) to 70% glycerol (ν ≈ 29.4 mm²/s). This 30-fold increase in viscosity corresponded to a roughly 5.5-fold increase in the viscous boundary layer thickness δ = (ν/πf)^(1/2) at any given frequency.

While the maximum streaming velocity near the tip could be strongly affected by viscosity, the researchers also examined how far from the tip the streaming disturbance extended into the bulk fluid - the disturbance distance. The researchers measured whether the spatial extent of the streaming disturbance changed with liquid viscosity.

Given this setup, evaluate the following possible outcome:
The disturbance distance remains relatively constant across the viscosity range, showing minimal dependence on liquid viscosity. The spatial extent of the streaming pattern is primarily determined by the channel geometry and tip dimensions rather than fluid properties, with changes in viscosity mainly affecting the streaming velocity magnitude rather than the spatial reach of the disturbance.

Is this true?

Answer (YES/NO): YES